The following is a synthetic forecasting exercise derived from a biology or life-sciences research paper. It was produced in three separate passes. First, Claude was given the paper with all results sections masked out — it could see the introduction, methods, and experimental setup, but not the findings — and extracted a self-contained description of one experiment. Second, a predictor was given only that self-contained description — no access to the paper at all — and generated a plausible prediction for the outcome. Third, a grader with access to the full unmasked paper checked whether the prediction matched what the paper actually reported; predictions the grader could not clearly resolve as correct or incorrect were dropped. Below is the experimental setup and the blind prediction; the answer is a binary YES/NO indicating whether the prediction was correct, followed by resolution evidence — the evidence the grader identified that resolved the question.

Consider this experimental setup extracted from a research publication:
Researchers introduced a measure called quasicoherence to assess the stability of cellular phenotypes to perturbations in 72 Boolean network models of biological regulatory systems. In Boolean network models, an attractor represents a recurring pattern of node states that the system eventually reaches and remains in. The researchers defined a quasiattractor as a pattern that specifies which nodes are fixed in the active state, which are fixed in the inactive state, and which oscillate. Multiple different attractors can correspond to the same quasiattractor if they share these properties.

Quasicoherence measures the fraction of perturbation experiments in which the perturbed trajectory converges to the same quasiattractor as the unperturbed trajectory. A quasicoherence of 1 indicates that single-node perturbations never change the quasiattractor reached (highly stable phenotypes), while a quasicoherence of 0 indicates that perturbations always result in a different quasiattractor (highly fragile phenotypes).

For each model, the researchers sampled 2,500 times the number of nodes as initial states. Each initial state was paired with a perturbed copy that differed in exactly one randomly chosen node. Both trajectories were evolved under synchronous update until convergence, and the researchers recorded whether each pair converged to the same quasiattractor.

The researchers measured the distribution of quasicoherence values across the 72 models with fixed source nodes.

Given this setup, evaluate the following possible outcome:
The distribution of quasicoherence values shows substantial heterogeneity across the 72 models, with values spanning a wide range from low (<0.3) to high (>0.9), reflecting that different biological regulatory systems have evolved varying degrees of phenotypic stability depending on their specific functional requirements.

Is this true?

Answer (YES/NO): NO